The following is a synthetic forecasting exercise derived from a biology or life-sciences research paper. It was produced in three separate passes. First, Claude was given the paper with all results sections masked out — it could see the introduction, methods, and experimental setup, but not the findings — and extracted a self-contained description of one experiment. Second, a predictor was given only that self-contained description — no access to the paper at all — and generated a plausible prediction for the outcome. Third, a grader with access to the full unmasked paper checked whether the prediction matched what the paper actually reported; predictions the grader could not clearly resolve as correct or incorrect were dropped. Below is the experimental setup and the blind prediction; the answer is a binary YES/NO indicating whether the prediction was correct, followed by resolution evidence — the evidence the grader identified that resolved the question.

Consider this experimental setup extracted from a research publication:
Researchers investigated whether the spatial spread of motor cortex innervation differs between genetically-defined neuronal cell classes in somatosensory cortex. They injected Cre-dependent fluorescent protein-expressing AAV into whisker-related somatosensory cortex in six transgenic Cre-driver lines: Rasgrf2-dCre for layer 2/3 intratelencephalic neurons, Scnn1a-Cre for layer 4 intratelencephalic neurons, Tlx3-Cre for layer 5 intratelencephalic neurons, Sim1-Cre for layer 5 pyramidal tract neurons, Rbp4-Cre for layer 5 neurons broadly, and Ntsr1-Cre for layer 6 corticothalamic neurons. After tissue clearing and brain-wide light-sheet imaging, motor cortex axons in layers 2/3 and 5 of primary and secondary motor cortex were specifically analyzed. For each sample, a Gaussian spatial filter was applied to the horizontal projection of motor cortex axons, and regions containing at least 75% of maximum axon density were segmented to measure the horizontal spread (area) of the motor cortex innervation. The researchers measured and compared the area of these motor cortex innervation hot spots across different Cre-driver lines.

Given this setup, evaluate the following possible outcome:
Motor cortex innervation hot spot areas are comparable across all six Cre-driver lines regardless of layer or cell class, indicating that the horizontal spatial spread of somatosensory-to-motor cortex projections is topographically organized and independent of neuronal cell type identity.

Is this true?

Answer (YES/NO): NO